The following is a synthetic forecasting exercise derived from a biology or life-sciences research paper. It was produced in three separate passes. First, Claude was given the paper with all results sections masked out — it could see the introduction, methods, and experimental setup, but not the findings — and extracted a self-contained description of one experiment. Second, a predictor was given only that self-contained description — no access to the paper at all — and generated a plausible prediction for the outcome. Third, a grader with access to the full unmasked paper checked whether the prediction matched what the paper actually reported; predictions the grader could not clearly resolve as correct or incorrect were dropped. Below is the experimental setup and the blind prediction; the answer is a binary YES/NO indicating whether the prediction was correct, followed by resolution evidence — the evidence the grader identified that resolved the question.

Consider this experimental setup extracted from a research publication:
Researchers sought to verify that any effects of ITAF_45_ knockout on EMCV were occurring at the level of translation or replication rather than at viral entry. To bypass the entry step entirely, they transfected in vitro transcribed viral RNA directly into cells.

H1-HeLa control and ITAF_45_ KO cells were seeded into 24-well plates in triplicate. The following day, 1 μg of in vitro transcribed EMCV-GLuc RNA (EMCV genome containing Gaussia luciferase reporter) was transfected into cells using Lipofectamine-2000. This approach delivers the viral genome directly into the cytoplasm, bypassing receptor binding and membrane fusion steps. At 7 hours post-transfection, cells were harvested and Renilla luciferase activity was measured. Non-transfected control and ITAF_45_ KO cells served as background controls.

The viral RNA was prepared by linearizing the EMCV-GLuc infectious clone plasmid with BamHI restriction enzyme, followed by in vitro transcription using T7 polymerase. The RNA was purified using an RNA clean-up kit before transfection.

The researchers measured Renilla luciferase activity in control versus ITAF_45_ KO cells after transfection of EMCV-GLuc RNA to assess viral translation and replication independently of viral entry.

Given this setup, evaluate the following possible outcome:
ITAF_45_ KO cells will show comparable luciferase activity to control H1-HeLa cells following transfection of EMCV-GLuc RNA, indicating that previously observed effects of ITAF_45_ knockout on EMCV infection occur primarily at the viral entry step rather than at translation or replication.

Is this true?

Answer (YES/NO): NO